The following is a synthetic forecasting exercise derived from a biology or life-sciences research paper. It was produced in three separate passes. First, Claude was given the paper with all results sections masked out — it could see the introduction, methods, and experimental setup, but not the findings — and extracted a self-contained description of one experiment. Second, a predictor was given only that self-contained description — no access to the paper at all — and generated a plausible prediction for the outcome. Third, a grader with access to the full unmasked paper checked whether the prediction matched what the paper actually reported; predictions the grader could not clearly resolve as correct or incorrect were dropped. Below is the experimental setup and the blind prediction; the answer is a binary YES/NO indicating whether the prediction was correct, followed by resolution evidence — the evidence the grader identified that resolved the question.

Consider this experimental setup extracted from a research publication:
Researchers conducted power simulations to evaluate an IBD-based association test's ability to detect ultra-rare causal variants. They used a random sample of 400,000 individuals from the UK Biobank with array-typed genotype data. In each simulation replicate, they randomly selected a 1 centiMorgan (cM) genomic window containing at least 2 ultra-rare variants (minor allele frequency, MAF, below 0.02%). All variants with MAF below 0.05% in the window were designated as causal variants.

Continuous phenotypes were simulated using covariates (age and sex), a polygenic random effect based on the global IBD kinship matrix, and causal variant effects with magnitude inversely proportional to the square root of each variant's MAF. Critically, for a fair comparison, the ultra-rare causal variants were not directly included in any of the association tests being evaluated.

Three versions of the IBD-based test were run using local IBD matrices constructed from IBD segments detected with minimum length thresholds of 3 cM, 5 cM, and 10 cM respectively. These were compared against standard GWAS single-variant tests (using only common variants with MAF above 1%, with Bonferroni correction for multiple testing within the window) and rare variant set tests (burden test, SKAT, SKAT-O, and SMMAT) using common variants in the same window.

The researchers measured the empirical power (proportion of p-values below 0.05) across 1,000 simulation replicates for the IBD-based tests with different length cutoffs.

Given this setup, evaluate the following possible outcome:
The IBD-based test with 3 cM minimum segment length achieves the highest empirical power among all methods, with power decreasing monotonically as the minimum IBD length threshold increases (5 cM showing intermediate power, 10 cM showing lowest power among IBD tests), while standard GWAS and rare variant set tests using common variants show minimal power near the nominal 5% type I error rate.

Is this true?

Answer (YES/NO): NO